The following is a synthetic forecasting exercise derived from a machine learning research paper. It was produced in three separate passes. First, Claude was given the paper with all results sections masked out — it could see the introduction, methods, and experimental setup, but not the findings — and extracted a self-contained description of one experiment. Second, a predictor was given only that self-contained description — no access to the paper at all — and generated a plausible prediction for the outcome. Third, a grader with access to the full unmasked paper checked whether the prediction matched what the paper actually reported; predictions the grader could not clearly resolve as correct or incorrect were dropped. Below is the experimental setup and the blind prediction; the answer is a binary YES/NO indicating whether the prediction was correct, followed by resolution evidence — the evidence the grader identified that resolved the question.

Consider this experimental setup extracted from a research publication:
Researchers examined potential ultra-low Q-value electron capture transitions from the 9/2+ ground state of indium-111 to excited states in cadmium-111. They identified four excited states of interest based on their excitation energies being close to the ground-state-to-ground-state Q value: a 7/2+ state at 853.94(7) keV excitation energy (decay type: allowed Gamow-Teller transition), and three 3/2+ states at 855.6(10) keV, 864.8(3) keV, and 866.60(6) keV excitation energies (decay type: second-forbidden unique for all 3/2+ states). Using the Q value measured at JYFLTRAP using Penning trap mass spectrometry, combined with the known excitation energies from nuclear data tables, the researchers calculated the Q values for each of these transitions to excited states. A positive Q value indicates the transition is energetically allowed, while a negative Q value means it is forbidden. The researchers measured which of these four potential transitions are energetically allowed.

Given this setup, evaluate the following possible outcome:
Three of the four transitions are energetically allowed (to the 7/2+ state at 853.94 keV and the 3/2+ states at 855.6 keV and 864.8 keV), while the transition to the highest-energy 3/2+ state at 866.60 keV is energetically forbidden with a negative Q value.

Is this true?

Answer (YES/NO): NO